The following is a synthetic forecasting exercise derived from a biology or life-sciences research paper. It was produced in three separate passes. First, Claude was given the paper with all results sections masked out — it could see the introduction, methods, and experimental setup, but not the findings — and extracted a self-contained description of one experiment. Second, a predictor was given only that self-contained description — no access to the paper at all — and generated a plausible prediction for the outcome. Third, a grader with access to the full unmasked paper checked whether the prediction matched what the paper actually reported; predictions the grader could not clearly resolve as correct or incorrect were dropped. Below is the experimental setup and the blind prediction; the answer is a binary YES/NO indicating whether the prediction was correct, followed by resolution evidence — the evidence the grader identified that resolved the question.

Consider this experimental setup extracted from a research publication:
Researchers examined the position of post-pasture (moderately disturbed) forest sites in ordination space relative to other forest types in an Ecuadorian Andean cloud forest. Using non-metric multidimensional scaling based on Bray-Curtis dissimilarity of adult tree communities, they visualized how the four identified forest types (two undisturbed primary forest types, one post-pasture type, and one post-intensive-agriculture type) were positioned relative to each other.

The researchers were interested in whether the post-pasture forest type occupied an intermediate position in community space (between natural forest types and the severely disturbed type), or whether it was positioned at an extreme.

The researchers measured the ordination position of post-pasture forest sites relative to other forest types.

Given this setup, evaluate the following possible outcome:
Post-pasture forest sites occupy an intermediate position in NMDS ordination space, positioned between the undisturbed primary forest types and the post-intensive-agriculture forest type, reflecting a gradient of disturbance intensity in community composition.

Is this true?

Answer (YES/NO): YES